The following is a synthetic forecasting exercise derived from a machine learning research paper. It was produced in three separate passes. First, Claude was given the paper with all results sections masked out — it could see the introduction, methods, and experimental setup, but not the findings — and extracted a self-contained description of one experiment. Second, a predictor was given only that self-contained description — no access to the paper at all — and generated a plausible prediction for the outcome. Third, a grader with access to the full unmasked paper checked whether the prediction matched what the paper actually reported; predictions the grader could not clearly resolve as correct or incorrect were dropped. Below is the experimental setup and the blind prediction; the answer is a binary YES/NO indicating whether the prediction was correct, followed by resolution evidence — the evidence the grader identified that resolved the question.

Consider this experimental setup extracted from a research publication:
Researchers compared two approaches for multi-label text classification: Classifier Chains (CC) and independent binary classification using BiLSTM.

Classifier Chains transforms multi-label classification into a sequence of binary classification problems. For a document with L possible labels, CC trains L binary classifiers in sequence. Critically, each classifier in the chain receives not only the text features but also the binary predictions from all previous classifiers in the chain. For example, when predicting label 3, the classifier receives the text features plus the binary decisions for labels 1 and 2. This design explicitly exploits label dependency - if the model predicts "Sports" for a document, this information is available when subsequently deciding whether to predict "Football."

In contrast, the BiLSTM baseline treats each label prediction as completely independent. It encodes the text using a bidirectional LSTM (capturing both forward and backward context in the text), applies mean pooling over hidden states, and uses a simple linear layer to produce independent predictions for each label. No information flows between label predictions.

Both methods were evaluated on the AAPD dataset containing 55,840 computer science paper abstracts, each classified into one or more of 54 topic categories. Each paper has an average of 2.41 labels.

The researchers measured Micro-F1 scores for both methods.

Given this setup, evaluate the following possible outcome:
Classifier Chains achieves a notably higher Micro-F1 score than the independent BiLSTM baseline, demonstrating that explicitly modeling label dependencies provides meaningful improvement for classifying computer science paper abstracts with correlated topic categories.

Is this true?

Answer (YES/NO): NO